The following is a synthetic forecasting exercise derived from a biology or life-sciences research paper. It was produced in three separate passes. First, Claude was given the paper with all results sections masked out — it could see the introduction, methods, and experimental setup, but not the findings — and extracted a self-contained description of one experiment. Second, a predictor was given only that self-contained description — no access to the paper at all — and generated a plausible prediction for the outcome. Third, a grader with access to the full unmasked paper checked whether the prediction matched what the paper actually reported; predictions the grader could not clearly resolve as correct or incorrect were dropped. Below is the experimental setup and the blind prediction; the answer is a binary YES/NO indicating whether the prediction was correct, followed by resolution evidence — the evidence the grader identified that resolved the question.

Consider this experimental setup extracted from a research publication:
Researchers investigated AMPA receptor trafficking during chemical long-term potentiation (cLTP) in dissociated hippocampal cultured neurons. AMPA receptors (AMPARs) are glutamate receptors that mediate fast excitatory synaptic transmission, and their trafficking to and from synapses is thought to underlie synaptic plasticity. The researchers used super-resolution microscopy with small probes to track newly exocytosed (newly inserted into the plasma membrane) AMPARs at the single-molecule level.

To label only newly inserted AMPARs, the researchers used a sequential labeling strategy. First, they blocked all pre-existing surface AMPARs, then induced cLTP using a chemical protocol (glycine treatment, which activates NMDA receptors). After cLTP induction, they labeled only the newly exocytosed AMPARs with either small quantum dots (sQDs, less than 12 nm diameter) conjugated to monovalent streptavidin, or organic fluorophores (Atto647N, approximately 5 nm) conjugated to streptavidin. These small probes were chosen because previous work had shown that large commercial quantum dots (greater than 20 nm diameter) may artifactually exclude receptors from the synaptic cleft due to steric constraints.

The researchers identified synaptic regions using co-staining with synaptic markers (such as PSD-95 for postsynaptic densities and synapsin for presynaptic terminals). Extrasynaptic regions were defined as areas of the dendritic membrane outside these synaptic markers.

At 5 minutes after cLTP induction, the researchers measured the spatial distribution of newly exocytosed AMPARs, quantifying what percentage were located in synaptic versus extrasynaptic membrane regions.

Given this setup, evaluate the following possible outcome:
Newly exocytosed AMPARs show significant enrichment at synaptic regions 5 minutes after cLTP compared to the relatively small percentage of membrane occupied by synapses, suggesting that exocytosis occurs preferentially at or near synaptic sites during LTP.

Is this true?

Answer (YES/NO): NO